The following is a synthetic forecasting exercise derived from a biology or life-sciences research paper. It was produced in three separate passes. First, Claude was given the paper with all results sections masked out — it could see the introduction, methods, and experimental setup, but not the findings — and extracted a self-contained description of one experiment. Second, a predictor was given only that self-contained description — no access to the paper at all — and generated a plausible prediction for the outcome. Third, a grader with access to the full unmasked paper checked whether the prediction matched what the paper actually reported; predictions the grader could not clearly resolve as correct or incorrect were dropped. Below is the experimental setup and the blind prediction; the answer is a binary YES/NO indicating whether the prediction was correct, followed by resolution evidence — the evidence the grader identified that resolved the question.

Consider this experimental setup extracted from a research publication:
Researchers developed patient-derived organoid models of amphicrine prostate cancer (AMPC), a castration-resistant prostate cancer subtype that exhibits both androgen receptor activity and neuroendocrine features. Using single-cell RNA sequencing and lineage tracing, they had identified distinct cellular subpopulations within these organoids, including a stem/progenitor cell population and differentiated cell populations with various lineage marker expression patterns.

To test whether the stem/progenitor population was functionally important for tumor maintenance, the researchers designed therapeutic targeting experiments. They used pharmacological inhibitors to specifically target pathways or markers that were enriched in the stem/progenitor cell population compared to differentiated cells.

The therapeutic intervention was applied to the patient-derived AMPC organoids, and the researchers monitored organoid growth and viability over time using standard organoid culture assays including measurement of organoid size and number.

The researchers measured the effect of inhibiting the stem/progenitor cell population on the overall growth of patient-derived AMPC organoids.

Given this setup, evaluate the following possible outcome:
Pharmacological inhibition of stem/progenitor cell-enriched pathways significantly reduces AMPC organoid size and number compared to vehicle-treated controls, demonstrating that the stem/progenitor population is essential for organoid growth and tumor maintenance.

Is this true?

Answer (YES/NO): YES